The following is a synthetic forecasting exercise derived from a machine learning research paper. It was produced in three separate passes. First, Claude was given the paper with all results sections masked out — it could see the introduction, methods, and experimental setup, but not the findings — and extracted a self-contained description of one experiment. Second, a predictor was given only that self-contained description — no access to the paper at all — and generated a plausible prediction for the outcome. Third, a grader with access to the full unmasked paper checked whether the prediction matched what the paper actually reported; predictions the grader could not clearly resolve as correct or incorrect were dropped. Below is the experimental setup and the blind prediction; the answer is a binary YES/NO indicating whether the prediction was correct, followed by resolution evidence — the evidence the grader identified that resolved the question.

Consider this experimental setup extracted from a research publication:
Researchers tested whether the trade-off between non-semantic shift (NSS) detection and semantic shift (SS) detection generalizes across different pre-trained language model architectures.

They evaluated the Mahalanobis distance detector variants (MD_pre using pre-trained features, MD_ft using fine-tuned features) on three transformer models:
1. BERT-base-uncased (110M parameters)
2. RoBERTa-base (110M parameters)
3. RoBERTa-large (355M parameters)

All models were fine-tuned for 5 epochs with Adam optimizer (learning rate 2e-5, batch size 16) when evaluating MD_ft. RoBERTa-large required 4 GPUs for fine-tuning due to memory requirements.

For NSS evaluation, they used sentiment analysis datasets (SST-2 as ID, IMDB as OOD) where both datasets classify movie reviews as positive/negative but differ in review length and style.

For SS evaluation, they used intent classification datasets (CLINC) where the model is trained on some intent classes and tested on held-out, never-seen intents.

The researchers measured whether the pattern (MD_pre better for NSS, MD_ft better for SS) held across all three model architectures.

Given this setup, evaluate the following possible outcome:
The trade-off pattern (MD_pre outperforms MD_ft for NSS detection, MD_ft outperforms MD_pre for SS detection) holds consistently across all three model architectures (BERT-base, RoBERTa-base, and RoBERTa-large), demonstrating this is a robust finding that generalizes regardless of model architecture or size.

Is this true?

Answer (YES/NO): YES